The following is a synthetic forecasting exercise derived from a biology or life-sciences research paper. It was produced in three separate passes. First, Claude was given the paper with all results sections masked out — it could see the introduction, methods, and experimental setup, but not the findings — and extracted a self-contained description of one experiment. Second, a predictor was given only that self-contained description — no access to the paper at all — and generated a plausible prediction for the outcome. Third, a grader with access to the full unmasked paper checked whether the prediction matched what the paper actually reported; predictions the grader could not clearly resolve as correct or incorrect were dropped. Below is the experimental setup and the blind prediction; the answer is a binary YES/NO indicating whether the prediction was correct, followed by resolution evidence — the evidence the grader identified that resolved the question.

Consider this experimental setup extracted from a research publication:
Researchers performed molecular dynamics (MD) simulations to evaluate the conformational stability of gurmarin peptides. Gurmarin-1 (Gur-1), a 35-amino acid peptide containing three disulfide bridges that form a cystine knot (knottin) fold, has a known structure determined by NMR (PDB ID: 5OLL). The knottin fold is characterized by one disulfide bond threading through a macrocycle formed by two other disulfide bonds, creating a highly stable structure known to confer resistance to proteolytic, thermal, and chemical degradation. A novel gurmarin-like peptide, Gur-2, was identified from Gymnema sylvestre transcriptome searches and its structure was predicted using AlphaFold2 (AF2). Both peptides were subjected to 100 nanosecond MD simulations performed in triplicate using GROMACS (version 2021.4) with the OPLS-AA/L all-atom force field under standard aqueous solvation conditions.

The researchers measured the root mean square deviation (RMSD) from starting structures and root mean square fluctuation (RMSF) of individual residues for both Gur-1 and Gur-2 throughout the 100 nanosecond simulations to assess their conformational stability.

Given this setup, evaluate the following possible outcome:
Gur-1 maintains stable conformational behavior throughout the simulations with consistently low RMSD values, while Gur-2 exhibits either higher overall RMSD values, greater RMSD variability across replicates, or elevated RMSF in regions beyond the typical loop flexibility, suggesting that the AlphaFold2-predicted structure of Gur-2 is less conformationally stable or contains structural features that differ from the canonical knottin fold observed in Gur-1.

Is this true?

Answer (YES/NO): NO